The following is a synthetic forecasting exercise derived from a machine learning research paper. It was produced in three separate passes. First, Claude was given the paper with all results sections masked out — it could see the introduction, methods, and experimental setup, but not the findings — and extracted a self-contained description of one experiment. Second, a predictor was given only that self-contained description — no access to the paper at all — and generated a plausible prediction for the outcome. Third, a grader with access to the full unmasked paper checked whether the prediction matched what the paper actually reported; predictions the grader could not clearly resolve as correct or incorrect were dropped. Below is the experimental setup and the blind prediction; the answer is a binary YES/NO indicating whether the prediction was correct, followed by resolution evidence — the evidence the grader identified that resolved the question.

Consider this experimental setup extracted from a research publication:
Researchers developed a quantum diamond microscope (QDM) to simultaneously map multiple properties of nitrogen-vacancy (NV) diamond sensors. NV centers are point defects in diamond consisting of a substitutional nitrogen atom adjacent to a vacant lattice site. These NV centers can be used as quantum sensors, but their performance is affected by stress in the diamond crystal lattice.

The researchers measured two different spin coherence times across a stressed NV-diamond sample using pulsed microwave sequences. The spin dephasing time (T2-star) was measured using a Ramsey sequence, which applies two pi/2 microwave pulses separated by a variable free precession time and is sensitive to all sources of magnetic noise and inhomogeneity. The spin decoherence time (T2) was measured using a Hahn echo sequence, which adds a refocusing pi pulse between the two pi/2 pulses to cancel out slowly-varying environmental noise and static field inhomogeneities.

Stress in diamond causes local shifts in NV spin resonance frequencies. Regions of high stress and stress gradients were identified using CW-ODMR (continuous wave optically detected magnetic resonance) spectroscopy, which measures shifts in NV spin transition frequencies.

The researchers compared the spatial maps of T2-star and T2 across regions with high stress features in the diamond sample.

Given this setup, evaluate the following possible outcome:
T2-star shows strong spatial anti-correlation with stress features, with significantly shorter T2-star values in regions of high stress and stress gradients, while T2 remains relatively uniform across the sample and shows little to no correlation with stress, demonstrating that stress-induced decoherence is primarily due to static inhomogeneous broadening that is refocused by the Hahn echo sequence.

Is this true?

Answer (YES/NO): YES